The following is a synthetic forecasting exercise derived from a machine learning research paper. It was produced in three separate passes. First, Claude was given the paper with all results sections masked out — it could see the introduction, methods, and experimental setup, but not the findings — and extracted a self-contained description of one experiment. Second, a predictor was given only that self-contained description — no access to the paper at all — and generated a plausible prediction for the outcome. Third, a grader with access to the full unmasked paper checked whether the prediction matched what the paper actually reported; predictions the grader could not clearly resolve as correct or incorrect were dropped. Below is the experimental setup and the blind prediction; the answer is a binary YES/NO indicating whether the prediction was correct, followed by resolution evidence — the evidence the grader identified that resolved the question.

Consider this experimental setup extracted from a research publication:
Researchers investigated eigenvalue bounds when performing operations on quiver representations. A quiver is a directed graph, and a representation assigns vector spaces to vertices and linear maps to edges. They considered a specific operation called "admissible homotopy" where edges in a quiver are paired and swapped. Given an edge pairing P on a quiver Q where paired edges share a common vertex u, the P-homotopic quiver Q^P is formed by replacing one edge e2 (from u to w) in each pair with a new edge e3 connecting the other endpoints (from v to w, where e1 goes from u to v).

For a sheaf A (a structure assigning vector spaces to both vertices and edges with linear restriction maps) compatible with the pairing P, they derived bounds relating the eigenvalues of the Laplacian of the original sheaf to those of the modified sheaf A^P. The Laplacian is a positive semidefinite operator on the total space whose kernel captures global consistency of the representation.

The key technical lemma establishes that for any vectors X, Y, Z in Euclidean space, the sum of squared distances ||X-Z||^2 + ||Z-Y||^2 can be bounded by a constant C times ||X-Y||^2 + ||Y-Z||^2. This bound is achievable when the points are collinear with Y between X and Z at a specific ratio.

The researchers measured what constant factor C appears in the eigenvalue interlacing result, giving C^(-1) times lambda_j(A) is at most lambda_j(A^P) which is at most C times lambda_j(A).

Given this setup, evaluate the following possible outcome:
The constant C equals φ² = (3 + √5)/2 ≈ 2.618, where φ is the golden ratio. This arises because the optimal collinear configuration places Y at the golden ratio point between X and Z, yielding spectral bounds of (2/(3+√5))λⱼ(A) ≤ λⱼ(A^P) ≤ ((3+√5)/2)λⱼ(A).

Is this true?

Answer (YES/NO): YES